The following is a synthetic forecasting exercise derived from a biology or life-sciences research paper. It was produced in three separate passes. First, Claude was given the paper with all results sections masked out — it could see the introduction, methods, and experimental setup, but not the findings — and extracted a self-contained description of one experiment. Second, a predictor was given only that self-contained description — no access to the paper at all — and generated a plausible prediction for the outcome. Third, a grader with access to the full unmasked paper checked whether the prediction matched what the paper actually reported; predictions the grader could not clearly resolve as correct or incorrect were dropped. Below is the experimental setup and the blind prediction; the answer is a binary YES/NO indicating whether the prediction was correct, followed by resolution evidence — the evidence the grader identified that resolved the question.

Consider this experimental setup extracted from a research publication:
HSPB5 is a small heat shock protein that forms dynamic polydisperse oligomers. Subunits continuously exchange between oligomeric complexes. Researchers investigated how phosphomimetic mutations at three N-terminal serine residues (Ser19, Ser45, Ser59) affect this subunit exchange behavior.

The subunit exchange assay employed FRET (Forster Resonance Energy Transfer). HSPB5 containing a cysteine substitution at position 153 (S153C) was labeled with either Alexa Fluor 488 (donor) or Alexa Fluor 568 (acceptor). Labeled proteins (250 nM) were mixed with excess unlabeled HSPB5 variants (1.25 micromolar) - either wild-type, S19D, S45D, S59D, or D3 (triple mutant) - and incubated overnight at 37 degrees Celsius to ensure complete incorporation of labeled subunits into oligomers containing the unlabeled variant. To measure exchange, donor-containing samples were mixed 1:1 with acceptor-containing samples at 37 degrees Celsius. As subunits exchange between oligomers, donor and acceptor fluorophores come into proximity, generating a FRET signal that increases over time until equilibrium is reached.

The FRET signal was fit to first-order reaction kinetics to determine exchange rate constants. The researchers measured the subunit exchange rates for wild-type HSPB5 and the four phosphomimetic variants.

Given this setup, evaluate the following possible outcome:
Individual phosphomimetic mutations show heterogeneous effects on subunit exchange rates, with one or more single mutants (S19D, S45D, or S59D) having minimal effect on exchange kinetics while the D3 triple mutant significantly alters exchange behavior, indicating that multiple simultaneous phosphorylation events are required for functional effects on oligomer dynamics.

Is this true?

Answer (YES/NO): NO